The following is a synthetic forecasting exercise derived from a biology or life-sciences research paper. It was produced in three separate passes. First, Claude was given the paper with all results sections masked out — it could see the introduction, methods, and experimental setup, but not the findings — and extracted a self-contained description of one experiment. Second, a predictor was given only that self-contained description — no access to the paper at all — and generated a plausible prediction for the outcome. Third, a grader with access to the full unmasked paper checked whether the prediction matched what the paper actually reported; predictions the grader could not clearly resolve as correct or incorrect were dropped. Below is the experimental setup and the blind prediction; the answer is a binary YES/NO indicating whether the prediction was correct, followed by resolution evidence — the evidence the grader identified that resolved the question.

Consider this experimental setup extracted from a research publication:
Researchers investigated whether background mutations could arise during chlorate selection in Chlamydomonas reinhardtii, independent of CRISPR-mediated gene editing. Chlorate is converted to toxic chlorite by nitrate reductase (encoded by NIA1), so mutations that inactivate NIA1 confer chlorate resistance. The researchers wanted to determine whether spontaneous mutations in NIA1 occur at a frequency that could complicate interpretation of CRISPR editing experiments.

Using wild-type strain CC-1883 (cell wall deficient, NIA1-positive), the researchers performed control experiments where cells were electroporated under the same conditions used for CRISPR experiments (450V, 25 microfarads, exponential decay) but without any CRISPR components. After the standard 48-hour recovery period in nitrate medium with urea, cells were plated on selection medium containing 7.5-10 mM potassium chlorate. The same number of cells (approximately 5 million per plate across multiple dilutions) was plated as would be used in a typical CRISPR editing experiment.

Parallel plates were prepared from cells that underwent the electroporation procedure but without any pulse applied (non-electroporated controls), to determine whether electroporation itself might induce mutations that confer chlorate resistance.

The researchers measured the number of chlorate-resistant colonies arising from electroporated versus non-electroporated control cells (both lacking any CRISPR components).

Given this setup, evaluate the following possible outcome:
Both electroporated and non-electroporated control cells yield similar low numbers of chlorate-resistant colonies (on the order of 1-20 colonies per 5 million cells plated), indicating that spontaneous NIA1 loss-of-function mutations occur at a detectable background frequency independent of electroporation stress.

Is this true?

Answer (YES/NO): NO